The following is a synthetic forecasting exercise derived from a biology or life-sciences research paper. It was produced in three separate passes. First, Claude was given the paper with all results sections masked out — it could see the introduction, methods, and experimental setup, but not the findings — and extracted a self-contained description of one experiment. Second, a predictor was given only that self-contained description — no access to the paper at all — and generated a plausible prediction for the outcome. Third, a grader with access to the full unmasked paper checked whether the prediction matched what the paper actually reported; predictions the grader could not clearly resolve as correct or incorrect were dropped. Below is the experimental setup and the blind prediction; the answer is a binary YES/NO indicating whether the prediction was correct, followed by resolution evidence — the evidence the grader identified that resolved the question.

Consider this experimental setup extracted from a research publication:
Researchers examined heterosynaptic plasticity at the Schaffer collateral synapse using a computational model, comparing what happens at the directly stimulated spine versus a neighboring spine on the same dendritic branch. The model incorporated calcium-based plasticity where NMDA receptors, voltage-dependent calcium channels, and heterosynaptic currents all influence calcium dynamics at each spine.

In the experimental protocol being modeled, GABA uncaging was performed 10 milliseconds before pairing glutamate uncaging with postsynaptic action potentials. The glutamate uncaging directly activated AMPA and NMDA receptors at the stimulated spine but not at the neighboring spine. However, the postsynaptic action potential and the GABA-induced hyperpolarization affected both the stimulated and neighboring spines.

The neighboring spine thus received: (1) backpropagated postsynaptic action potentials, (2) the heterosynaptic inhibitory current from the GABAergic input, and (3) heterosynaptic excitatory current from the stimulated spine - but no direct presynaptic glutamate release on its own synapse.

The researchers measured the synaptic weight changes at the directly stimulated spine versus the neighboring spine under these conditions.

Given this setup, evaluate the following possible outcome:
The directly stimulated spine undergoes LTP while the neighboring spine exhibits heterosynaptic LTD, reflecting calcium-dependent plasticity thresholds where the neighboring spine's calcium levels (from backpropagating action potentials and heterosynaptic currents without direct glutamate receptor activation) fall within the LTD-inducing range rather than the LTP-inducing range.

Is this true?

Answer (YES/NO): YES